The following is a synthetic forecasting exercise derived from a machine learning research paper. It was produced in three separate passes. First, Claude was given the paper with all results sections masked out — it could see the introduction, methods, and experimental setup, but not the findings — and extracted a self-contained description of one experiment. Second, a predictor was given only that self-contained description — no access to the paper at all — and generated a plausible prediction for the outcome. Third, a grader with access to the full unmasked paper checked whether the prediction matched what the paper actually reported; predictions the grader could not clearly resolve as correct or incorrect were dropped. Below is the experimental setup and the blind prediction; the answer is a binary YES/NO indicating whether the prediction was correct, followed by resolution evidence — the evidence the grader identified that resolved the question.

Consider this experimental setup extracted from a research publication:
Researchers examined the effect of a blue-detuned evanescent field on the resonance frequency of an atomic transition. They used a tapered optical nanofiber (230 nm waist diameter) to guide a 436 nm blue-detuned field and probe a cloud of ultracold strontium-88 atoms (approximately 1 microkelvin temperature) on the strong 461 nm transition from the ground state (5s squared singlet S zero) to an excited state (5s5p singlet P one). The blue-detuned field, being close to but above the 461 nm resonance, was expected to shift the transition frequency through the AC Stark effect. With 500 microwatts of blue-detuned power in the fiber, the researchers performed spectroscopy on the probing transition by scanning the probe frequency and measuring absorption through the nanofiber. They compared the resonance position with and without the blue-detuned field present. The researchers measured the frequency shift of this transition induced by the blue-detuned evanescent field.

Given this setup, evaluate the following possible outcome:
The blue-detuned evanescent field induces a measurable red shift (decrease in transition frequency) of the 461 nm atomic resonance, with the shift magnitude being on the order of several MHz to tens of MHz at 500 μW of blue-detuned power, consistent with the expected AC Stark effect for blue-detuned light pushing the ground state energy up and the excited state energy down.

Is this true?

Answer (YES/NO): YES